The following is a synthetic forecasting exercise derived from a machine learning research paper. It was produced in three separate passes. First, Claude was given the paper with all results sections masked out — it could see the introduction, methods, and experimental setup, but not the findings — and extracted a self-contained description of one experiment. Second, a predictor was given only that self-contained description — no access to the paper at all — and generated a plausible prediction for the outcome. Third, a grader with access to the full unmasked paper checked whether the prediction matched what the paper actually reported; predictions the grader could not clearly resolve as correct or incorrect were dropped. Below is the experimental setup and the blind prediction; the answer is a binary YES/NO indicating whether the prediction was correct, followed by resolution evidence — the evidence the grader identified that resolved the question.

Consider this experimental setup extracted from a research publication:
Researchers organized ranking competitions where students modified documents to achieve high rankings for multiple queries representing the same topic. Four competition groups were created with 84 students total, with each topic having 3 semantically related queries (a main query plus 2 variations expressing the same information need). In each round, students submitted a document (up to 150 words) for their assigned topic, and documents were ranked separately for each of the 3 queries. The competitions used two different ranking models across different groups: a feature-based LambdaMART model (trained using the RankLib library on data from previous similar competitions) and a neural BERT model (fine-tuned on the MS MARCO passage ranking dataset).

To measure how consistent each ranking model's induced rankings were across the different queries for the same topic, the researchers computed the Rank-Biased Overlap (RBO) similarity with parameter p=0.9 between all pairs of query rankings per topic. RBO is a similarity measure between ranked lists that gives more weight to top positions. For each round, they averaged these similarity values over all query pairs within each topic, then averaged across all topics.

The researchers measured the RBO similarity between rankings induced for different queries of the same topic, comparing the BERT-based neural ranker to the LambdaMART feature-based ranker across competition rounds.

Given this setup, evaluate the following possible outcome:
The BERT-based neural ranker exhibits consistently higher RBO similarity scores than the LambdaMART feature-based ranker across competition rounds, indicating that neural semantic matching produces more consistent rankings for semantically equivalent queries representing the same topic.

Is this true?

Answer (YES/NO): NO